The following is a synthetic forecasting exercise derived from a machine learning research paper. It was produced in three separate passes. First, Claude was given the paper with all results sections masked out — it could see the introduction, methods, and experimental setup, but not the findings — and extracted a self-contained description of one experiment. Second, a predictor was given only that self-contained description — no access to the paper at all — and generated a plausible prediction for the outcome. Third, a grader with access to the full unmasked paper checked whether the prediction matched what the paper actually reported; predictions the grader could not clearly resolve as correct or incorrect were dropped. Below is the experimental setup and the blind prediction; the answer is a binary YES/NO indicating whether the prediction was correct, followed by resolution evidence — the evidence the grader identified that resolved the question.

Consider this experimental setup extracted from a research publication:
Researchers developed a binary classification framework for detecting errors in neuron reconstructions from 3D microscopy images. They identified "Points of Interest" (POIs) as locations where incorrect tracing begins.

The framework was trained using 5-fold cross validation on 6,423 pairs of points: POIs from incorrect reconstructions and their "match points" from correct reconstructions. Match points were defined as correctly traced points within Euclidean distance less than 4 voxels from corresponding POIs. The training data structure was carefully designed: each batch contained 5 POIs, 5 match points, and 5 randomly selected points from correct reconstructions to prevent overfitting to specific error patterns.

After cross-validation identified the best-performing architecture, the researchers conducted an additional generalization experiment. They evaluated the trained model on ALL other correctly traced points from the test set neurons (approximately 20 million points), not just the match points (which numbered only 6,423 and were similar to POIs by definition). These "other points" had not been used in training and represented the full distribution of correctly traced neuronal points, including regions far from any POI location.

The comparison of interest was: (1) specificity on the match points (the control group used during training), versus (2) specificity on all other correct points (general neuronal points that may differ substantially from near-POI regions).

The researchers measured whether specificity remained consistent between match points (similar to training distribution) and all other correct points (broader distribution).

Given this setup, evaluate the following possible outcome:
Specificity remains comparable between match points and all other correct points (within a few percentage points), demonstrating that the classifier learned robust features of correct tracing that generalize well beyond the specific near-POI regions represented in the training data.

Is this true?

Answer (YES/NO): YES